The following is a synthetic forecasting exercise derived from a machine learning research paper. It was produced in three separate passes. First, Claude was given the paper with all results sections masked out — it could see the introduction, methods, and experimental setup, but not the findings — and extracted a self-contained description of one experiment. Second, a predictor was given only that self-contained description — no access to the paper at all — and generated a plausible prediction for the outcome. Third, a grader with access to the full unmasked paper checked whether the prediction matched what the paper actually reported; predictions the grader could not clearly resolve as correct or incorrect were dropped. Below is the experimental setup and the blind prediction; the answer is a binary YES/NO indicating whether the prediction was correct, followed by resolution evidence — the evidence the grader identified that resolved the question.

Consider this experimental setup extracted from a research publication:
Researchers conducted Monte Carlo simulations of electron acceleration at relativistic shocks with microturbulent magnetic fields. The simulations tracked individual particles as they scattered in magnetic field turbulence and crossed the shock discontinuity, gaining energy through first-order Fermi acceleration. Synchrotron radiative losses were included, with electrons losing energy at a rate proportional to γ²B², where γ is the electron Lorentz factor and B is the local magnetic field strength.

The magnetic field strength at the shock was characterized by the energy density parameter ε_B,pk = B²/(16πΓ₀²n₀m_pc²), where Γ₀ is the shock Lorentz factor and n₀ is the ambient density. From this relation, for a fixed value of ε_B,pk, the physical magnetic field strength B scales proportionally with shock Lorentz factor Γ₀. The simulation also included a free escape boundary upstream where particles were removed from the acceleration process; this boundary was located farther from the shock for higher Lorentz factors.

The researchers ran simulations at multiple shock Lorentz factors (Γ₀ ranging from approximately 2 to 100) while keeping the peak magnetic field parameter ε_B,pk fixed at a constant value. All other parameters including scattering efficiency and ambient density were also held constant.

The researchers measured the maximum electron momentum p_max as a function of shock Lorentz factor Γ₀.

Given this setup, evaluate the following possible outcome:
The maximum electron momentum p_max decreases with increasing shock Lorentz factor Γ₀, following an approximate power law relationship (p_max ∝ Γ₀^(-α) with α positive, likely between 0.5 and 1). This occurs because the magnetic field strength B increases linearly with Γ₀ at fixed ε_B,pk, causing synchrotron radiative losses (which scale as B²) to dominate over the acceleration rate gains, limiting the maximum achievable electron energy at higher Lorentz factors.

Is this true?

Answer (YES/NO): NO